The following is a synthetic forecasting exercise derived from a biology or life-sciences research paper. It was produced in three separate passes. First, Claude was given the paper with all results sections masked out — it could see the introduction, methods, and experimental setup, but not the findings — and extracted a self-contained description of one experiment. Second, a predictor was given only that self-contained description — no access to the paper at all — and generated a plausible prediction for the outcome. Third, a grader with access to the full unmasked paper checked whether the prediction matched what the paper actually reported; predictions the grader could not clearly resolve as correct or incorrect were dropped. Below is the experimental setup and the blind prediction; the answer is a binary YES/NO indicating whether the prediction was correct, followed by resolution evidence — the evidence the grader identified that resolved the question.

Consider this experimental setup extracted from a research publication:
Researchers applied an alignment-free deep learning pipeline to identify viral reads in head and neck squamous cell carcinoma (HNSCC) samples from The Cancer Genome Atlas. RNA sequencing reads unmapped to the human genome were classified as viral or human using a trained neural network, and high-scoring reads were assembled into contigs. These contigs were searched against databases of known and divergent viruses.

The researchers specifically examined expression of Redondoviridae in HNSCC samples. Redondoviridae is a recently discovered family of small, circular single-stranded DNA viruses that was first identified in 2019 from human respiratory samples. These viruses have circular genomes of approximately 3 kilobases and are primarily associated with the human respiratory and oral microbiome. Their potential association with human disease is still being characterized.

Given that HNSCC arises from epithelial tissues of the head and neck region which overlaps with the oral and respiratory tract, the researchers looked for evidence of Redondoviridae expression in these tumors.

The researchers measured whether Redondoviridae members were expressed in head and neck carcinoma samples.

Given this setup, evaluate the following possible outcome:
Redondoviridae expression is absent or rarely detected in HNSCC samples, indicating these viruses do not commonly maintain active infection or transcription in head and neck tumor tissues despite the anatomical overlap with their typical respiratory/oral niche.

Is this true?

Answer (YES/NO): NO